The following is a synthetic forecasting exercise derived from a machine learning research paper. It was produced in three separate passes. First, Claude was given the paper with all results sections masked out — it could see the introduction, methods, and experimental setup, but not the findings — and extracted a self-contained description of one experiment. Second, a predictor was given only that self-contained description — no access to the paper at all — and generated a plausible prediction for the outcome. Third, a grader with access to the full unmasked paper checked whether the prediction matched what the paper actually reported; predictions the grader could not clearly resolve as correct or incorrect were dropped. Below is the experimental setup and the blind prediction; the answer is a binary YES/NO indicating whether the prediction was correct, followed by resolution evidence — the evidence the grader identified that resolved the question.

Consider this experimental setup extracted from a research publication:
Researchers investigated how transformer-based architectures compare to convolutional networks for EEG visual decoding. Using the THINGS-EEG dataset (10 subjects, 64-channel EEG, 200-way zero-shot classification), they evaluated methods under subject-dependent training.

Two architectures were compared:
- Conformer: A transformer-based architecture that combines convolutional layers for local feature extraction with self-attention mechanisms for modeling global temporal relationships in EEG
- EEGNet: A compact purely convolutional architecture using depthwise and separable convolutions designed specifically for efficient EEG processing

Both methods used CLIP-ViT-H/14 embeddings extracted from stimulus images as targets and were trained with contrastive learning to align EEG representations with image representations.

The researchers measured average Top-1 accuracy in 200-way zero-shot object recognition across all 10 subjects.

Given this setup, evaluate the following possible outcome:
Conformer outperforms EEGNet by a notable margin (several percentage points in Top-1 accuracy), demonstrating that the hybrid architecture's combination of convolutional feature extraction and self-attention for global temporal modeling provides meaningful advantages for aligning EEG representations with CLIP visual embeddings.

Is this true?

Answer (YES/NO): NO